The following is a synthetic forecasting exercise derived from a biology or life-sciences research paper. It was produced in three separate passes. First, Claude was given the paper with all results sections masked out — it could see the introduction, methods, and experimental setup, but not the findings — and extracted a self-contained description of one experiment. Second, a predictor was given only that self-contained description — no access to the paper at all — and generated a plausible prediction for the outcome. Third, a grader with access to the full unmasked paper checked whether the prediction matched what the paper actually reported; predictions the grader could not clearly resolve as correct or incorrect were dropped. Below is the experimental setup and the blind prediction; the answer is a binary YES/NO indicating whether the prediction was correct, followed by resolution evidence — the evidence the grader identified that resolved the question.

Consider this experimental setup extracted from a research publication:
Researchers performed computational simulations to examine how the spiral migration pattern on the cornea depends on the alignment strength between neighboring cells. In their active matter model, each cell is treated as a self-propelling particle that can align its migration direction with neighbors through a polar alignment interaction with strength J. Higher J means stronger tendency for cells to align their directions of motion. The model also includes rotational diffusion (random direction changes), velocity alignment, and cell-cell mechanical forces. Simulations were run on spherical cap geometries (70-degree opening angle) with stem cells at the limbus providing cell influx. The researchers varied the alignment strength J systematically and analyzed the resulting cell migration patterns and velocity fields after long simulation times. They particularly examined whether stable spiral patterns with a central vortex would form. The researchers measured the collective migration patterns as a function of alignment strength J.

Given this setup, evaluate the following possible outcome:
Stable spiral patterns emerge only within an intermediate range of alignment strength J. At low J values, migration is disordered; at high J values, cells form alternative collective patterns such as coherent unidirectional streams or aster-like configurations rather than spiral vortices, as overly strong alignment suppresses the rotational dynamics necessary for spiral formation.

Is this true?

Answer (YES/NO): NO